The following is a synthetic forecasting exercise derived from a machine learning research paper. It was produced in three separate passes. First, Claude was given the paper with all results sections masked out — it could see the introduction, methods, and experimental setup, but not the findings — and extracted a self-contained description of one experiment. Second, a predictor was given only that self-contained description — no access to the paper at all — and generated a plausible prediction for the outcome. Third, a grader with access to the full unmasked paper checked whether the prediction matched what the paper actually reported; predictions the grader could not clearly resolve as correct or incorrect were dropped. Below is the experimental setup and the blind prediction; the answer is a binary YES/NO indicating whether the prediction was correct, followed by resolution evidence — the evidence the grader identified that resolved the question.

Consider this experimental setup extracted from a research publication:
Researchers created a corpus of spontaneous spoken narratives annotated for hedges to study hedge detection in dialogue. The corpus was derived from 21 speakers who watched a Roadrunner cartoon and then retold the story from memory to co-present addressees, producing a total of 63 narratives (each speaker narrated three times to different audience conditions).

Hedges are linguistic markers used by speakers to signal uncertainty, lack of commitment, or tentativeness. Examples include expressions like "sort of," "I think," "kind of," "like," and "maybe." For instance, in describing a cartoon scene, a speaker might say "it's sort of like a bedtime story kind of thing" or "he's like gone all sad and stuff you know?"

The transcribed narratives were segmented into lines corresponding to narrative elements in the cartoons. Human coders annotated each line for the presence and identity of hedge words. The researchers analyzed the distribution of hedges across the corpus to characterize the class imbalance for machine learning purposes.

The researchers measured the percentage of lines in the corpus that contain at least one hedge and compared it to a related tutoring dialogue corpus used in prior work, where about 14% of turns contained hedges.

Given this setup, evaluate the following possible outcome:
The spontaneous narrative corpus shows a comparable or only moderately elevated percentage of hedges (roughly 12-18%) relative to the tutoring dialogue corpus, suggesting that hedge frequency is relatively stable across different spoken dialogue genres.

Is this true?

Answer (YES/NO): NO